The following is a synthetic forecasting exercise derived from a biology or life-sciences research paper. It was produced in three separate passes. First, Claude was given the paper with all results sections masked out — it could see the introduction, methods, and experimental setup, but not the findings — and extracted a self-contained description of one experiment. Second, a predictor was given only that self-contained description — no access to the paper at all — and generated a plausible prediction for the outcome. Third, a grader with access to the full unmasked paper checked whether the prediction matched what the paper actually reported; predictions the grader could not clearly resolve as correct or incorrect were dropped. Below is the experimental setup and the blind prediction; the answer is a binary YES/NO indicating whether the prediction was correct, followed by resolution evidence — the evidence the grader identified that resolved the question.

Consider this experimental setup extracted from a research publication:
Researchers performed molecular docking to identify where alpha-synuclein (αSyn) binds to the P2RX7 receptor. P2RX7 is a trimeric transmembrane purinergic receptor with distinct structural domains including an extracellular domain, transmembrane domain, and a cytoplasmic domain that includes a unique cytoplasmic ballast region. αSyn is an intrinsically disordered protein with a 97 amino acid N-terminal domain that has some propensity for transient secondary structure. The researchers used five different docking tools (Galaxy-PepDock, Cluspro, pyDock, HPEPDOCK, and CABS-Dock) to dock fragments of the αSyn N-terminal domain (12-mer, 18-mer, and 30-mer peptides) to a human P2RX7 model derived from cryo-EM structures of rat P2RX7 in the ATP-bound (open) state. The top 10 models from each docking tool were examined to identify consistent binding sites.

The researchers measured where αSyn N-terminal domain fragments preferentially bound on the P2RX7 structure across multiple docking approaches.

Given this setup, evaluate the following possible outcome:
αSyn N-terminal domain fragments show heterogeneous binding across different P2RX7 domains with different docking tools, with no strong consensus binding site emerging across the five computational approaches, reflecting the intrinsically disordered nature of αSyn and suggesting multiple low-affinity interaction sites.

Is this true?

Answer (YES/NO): NO